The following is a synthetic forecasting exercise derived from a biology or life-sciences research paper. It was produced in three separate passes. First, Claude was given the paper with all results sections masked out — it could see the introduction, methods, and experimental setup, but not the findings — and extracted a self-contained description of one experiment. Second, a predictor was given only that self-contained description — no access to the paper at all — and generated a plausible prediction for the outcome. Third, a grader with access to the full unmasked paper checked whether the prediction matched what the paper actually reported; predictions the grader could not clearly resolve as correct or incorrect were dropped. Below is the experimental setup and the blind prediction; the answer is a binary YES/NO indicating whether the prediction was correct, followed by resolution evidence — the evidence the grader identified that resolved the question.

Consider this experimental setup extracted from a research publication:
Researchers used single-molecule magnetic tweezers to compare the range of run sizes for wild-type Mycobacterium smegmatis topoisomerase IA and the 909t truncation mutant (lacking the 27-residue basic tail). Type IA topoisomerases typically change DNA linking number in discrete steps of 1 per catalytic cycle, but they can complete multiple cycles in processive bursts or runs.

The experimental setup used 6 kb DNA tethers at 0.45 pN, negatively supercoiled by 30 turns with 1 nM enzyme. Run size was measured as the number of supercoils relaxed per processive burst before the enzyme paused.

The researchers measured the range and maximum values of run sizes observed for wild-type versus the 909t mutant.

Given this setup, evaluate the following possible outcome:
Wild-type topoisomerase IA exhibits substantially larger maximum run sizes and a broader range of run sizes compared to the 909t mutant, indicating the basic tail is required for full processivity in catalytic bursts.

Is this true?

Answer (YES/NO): NO